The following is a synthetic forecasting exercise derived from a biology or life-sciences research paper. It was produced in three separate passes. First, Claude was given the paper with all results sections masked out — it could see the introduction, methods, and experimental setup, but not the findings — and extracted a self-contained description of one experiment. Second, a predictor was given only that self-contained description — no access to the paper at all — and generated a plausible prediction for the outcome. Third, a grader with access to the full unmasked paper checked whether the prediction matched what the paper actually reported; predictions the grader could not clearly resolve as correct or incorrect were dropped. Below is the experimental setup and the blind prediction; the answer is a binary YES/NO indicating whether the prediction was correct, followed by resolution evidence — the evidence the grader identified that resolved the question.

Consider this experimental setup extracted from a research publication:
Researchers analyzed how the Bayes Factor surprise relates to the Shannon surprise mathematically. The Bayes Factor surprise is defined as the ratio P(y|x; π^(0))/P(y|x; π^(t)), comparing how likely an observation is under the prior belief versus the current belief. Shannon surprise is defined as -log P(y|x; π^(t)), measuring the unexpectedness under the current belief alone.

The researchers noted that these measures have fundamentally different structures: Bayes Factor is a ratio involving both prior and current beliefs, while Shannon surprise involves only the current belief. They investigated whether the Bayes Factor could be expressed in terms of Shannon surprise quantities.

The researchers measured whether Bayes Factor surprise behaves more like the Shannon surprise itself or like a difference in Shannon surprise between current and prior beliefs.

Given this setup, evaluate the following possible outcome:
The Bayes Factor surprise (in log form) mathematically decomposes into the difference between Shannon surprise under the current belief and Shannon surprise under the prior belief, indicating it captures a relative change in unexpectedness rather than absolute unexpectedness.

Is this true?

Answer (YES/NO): YES